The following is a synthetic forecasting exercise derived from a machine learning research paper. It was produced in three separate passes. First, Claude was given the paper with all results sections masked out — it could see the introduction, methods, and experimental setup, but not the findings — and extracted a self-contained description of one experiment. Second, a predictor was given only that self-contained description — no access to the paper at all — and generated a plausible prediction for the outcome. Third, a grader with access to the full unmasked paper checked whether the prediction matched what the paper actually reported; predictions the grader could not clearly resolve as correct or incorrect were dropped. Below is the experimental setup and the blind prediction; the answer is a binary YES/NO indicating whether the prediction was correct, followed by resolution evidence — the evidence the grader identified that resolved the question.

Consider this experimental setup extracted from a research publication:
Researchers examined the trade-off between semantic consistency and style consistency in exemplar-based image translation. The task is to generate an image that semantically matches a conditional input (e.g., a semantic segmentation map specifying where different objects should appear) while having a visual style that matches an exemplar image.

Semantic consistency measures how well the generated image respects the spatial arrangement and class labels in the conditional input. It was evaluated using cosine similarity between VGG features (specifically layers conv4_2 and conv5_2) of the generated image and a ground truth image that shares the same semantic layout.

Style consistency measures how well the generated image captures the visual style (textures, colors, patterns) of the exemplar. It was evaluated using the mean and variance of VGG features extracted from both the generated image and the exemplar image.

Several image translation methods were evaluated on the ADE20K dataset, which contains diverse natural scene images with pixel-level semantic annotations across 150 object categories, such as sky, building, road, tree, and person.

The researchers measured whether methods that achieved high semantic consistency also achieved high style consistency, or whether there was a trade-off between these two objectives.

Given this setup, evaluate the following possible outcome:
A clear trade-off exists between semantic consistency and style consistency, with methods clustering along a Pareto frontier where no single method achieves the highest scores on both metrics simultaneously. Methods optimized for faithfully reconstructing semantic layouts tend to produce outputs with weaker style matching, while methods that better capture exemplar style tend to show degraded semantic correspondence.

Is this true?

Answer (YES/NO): NO